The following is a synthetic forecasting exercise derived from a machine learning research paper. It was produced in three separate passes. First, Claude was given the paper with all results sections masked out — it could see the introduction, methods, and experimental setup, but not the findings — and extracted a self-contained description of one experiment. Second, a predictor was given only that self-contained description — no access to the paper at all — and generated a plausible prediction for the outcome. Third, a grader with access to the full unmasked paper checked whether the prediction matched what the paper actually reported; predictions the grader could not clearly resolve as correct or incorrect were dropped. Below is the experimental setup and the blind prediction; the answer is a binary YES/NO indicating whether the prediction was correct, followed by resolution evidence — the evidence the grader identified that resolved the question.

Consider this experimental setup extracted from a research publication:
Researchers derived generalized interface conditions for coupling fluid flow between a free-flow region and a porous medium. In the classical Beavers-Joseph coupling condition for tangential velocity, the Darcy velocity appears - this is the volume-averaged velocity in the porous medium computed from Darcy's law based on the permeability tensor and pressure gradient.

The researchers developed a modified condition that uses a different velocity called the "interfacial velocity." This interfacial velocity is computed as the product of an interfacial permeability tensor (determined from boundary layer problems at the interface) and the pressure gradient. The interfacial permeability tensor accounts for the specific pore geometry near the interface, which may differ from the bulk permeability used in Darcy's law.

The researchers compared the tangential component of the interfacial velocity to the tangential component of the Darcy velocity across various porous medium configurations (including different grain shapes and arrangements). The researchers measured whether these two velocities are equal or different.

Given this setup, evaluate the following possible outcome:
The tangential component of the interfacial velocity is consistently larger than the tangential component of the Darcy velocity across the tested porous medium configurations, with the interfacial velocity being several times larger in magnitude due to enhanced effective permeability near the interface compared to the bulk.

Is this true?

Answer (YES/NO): NO